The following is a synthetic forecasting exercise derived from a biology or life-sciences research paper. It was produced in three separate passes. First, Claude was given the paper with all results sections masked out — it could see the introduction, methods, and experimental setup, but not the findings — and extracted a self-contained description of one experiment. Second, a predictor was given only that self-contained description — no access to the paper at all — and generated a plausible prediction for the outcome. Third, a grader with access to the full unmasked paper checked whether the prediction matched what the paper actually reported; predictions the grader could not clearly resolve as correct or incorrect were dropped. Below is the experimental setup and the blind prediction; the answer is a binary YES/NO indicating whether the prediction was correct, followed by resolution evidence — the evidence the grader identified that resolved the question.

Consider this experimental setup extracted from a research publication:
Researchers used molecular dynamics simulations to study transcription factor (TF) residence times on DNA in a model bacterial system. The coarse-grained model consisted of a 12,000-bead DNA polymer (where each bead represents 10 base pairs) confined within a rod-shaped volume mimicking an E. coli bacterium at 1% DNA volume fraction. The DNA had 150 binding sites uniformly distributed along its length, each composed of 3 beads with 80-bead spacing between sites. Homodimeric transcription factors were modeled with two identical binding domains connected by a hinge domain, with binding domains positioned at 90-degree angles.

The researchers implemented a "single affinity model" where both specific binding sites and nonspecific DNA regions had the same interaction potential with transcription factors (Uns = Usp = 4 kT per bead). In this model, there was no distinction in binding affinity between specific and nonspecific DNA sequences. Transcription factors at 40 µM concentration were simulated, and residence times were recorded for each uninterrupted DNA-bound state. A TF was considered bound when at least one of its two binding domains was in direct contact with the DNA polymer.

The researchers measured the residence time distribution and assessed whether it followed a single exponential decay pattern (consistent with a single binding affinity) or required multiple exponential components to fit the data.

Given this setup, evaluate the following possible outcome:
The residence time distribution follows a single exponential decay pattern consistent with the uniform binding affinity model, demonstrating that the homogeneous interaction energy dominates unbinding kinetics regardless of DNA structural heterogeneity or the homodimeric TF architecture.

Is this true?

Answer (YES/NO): NO